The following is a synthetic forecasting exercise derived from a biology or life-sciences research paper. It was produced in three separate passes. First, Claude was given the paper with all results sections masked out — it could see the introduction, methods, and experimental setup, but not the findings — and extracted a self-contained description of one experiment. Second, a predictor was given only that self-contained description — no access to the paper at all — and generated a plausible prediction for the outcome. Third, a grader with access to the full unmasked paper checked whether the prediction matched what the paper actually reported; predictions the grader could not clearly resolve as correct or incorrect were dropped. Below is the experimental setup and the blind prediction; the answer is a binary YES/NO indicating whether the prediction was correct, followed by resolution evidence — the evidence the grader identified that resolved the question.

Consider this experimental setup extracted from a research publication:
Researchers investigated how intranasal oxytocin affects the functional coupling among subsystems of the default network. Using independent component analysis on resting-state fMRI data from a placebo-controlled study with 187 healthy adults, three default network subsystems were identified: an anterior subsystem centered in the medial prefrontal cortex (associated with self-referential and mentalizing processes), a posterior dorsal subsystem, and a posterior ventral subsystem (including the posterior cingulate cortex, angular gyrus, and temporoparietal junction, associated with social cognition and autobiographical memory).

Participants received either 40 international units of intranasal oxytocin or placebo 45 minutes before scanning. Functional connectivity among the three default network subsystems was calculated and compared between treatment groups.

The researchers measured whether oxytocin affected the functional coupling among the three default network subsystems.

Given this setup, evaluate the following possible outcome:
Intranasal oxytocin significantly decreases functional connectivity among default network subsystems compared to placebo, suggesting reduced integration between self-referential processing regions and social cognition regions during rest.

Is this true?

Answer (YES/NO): NO